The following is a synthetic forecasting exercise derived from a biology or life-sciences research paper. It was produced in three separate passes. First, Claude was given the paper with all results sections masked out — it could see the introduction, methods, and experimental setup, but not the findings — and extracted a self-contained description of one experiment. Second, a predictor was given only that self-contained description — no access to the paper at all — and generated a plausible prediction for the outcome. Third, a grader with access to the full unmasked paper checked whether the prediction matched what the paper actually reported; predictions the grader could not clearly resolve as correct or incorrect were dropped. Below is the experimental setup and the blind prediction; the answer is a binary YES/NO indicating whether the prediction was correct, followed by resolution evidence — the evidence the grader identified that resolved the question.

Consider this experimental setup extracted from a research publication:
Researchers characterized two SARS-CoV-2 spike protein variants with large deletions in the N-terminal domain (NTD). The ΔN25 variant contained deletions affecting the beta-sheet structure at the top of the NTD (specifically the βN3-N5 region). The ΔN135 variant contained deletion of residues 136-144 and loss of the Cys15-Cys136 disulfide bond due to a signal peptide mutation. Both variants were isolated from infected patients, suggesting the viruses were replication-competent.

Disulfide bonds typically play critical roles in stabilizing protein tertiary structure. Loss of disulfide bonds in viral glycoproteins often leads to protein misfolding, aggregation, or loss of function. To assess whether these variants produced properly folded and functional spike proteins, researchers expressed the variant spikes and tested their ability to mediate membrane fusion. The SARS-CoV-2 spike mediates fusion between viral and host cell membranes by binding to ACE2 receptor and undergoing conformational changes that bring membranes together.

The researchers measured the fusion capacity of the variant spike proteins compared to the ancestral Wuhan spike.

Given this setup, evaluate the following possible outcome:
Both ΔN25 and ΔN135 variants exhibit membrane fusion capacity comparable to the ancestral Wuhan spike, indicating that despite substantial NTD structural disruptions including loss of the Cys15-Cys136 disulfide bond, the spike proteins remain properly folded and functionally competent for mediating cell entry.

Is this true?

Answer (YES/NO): YES